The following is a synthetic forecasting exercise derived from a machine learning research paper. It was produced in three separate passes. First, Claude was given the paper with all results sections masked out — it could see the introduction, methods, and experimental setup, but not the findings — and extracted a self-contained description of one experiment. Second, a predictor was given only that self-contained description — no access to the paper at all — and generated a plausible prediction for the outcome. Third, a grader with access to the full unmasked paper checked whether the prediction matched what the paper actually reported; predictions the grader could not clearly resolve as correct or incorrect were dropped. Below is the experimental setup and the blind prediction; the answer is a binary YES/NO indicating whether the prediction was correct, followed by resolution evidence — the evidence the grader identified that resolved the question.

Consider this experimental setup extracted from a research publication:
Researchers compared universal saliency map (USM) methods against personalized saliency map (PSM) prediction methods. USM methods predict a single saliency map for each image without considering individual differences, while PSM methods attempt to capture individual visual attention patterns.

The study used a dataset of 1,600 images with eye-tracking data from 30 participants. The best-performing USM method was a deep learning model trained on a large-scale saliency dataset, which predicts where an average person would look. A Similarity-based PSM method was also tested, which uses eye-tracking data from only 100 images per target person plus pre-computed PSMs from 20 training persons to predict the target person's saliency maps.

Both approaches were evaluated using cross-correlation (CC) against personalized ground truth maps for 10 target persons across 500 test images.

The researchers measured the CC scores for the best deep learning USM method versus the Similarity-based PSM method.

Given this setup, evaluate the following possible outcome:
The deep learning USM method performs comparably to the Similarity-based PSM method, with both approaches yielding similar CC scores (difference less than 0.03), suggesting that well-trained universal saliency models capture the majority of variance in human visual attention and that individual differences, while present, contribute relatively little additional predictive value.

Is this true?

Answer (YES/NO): NO